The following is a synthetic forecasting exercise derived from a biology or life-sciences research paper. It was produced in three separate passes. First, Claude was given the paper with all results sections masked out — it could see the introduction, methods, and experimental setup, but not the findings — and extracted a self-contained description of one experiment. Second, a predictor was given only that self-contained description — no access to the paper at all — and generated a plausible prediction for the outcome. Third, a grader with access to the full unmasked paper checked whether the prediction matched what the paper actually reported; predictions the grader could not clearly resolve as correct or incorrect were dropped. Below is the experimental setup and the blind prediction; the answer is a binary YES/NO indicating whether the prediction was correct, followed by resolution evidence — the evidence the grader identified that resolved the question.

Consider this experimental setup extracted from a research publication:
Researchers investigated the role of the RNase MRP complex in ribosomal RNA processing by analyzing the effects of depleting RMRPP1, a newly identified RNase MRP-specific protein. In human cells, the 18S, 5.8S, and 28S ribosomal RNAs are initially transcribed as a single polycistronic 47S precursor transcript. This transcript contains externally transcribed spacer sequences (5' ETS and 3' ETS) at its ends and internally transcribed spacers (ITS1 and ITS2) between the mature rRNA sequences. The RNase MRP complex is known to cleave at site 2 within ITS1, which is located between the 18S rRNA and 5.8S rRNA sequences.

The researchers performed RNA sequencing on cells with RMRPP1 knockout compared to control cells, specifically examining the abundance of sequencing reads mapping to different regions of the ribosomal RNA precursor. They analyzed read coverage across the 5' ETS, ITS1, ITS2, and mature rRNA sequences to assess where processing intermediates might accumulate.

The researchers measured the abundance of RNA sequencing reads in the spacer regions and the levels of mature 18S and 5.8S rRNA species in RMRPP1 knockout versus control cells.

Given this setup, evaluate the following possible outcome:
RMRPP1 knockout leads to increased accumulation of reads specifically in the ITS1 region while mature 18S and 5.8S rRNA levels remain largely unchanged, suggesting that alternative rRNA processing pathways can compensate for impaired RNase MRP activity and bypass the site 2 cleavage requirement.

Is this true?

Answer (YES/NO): NO